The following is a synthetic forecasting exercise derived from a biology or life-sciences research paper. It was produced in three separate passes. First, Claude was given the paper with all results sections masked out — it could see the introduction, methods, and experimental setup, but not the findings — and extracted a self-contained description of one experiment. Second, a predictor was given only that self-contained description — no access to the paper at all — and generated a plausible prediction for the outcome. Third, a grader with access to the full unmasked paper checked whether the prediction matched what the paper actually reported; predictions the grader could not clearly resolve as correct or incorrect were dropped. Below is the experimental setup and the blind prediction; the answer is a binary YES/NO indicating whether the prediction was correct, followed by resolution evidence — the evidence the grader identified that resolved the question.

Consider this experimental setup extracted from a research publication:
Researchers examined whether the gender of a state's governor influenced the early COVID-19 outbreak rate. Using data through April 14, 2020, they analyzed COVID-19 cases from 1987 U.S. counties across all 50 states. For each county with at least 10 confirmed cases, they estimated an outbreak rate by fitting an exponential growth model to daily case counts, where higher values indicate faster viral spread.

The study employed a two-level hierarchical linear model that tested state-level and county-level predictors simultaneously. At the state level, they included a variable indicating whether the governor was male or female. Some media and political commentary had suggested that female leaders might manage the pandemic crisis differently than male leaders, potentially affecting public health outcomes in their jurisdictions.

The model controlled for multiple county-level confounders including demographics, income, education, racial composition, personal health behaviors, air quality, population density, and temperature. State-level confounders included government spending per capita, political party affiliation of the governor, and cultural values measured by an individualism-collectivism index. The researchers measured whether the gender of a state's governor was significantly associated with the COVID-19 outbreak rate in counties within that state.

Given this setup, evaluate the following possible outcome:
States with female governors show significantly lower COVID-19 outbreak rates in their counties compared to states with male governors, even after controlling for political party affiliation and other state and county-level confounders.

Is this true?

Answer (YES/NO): NO